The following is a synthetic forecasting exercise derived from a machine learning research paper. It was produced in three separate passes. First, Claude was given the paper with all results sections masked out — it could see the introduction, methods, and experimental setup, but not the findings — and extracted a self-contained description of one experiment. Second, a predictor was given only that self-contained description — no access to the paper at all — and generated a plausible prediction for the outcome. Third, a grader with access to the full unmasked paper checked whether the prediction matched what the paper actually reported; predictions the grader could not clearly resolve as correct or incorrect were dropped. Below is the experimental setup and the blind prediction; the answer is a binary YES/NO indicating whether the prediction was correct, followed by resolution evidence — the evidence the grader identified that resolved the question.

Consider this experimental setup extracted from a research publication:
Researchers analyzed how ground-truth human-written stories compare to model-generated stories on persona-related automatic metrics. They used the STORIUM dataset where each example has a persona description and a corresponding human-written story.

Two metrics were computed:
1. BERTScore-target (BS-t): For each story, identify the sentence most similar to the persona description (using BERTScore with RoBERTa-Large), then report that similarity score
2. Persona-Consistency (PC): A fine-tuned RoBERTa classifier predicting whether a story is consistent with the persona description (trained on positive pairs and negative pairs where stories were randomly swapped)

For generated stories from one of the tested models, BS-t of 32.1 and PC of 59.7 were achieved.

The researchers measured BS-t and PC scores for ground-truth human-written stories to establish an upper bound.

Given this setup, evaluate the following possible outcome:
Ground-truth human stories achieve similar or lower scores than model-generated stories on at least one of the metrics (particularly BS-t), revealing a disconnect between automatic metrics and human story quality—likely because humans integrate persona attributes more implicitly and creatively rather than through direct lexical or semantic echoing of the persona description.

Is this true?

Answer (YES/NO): NO